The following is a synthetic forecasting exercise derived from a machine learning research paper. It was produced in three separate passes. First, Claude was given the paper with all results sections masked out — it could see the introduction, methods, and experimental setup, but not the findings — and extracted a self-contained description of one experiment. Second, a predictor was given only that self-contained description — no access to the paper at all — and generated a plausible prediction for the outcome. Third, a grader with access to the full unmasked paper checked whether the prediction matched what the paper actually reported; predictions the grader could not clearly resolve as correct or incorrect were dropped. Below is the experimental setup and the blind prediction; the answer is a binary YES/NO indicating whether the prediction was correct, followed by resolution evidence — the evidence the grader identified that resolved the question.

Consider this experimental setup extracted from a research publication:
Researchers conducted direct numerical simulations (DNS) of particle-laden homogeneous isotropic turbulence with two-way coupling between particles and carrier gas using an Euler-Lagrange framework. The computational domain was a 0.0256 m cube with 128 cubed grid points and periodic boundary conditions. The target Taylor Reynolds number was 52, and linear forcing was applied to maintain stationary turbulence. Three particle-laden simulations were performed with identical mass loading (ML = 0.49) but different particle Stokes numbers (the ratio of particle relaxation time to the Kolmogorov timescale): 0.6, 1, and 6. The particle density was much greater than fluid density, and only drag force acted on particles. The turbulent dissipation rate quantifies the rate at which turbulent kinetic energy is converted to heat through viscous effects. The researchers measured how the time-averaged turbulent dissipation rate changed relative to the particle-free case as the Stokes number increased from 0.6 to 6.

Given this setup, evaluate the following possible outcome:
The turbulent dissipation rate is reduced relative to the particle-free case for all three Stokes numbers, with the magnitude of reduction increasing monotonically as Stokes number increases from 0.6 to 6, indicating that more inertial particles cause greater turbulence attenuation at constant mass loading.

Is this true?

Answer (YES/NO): YES